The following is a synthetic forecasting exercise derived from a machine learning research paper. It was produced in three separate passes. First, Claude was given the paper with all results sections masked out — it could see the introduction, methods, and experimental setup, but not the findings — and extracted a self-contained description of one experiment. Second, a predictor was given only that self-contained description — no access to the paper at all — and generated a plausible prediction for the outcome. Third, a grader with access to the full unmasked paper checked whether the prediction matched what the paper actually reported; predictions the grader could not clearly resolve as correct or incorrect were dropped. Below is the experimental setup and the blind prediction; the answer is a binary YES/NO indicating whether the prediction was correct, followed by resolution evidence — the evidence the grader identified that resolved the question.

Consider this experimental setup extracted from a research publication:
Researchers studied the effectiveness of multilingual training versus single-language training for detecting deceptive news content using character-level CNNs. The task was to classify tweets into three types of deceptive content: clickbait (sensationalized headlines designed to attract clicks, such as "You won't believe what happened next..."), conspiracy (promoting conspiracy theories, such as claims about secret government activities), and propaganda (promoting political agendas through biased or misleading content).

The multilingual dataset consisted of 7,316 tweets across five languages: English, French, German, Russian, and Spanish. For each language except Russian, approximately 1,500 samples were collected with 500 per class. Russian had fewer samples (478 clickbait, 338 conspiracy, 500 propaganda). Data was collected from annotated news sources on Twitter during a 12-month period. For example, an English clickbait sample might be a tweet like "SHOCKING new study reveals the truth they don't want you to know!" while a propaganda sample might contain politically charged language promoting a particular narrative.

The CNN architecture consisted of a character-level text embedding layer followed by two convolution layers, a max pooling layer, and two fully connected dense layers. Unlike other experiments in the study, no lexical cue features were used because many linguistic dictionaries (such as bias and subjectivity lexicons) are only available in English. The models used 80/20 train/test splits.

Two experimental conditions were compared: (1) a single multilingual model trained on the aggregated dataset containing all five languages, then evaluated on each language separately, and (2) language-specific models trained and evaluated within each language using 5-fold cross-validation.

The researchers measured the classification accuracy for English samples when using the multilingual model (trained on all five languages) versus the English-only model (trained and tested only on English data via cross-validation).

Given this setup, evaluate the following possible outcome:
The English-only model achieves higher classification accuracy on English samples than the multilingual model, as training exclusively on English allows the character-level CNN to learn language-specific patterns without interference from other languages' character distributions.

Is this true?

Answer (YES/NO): YES